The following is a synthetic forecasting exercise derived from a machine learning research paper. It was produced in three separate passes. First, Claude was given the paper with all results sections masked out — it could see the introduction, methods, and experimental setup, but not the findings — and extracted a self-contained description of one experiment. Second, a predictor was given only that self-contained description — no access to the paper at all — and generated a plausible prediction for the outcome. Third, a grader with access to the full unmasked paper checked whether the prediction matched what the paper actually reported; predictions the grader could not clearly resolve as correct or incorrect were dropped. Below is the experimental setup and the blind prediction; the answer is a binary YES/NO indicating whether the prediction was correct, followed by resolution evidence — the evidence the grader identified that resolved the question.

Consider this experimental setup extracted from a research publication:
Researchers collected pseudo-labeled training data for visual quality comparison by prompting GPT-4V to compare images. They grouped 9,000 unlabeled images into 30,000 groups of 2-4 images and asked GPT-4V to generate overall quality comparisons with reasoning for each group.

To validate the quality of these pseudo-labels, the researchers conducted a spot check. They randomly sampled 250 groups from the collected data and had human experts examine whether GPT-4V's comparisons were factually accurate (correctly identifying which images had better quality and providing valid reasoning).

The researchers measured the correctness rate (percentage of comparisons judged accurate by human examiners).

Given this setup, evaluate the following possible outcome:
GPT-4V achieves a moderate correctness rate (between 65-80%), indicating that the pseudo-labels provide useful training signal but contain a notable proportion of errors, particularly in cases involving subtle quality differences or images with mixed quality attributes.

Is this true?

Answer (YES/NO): NO